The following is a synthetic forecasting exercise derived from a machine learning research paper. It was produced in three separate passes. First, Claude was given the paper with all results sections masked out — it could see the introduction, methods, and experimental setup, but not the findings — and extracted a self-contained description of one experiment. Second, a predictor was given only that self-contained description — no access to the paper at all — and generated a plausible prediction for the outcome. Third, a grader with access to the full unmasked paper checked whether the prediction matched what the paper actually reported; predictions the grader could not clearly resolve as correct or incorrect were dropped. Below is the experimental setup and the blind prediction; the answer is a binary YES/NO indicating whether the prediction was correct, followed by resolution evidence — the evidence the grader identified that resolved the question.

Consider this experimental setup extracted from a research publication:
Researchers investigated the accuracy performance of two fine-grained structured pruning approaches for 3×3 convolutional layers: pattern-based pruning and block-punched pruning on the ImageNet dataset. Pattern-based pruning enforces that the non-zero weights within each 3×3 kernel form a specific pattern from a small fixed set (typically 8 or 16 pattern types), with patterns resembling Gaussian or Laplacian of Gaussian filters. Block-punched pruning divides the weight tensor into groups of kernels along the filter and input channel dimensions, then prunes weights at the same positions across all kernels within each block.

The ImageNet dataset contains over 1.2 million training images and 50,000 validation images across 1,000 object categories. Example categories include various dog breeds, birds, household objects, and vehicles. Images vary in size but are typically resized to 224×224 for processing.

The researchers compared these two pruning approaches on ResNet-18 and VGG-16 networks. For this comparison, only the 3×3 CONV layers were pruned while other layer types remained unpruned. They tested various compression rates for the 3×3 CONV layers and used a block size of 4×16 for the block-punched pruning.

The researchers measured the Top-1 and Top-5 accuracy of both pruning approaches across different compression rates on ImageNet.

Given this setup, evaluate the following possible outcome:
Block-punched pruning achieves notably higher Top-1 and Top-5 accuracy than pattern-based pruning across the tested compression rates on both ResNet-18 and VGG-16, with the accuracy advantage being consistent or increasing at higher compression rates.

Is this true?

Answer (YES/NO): NO